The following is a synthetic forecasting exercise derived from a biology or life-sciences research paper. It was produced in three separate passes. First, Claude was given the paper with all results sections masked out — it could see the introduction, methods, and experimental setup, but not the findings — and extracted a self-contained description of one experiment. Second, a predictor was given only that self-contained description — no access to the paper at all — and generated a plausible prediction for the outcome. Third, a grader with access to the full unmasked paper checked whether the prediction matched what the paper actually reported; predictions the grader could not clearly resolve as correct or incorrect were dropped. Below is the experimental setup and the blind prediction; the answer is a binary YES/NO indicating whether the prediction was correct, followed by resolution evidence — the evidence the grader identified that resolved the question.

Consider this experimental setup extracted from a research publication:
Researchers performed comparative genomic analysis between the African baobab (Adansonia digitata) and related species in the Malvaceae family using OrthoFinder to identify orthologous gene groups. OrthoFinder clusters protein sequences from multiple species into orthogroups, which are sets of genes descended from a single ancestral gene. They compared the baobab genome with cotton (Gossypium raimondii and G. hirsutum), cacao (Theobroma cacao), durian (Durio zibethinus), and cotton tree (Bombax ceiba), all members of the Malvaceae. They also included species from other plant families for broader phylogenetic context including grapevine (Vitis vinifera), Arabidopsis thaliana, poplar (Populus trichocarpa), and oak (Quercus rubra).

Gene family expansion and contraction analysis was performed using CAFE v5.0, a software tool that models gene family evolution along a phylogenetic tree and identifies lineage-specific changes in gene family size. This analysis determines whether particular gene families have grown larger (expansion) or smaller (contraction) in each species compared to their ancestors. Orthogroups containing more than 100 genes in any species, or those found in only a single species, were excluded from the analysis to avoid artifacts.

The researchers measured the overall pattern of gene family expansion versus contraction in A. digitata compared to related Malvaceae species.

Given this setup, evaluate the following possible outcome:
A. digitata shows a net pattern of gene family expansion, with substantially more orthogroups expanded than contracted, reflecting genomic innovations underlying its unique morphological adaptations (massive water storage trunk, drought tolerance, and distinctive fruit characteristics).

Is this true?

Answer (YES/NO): NO